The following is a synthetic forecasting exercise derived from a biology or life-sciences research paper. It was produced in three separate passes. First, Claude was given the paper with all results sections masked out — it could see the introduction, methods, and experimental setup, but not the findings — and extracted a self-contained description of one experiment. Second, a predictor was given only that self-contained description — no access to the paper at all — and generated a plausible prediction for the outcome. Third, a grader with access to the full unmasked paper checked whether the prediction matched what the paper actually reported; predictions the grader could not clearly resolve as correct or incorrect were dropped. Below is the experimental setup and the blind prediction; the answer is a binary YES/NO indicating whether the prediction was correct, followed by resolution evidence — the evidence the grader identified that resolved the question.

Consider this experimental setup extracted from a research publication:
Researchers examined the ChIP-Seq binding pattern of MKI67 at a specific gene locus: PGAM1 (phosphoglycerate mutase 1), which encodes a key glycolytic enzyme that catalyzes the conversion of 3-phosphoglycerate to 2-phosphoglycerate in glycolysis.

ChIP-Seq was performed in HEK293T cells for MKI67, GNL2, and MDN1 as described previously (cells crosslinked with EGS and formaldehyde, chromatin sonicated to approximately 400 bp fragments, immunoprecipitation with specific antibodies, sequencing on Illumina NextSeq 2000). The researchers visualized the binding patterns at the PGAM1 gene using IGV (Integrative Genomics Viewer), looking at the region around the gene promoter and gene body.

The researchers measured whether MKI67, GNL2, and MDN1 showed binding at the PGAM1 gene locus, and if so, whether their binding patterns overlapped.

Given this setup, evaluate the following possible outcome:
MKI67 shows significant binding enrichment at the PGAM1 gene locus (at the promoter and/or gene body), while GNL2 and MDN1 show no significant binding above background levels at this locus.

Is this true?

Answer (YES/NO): NO